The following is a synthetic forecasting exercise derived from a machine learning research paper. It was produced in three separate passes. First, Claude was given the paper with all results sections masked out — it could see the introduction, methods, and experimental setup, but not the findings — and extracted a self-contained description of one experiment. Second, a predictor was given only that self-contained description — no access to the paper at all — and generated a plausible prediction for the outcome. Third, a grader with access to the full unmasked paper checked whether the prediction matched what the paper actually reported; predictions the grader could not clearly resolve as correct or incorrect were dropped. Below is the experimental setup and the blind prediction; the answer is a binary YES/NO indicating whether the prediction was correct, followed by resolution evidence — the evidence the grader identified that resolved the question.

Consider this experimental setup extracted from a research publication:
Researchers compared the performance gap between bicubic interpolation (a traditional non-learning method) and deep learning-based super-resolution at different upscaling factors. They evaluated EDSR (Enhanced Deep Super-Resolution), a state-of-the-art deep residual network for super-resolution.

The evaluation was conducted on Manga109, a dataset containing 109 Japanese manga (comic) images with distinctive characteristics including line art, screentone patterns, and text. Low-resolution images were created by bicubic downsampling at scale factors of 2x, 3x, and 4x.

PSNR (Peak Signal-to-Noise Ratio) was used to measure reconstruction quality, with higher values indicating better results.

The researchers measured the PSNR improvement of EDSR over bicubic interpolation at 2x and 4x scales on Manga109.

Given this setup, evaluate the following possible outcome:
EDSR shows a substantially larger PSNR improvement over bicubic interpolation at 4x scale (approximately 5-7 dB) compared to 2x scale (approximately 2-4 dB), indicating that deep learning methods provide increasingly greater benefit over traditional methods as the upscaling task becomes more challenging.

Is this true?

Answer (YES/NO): NO